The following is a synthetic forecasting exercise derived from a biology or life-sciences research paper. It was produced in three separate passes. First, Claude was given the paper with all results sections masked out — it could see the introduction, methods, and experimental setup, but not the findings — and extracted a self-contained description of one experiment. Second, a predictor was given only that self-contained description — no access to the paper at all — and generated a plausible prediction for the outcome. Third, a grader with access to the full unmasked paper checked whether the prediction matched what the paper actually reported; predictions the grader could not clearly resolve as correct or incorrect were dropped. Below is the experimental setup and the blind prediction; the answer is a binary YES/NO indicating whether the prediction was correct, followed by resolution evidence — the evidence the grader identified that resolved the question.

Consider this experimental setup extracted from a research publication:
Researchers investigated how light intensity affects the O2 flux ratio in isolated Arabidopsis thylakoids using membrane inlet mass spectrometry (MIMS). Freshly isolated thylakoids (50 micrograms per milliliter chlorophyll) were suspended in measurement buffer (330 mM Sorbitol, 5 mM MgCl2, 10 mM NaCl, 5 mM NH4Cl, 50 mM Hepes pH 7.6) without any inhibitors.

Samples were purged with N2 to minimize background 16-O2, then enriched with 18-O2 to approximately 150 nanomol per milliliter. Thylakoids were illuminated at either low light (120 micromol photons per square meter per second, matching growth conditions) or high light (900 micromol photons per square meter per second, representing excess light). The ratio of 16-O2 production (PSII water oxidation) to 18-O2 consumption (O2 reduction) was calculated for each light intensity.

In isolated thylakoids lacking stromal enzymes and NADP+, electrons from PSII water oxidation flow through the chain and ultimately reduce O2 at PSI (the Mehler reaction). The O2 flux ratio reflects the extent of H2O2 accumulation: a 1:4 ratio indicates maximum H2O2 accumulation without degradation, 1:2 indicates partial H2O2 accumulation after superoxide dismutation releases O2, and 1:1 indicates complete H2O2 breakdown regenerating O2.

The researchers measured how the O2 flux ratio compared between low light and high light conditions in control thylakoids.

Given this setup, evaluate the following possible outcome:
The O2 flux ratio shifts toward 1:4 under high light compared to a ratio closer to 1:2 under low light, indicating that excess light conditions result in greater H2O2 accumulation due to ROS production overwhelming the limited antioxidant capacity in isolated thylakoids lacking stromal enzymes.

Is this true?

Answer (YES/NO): NO